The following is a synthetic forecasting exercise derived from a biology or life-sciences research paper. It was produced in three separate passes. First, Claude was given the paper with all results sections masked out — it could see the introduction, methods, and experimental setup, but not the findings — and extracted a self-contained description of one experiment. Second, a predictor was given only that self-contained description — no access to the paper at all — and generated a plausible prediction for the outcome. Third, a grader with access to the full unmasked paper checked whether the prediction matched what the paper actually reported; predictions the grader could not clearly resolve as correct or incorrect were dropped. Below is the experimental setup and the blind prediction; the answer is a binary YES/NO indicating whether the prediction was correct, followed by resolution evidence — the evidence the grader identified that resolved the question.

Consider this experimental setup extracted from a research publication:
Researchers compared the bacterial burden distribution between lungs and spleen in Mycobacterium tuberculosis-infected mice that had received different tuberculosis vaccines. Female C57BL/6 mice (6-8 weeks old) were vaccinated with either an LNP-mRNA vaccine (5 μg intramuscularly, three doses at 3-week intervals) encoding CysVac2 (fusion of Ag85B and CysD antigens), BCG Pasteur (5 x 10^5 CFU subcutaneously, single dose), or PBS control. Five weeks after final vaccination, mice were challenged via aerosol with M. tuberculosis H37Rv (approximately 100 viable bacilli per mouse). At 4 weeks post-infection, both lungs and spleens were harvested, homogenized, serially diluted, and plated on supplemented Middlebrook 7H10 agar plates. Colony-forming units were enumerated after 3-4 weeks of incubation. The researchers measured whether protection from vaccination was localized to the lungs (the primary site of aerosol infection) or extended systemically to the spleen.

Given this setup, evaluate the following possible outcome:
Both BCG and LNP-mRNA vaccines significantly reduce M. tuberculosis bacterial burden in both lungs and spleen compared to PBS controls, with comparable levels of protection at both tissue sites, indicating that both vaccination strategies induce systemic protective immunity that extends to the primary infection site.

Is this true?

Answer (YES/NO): NO